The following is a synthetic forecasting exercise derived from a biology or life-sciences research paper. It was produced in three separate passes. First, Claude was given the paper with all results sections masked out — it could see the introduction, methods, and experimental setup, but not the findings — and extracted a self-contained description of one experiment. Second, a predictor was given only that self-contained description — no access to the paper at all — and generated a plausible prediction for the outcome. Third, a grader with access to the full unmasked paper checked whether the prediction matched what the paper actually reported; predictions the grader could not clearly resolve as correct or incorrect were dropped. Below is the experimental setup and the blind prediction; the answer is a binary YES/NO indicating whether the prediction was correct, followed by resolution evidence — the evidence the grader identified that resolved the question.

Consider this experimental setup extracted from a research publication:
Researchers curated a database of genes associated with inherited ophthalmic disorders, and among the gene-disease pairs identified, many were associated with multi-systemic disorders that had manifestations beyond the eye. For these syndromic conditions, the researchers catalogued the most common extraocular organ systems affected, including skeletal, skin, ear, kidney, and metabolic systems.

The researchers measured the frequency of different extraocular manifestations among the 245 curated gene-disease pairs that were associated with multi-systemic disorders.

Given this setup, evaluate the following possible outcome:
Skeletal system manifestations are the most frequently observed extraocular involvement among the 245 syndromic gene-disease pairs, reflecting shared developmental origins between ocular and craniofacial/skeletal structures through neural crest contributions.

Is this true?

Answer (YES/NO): YES